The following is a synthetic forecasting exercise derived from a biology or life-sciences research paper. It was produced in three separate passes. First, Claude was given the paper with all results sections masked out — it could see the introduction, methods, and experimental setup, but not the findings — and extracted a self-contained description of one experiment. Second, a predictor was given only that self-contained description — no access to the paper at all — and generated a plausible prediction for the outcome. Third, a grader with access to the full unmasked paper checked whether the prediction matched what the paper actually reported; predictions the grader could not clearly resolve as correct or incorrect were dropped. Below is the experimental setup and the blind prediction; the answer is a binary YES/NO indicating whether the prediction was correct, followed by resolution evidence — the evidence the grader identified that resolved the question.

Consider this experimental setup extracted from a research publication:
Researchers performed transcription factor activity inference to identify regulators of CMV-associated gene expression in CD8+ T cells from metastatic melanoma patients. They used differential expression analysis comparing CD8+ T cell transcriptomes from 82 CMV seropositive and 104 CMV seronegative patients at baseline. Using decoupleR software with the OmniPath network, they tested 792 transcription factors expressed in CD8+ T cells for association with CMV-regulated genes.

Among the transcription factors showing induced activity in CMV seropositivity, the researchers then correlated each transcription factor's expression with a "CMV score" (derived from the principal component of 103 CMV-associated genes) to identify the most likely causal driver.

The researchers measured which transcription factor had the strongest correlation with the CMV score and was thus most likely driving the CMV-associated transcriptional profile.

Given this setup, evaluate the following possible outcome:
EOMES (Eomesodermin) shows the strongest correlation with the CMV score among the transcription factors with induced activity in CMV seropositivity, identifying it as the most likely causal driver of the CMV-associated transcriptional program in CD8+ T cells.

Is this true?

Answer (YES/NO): NO